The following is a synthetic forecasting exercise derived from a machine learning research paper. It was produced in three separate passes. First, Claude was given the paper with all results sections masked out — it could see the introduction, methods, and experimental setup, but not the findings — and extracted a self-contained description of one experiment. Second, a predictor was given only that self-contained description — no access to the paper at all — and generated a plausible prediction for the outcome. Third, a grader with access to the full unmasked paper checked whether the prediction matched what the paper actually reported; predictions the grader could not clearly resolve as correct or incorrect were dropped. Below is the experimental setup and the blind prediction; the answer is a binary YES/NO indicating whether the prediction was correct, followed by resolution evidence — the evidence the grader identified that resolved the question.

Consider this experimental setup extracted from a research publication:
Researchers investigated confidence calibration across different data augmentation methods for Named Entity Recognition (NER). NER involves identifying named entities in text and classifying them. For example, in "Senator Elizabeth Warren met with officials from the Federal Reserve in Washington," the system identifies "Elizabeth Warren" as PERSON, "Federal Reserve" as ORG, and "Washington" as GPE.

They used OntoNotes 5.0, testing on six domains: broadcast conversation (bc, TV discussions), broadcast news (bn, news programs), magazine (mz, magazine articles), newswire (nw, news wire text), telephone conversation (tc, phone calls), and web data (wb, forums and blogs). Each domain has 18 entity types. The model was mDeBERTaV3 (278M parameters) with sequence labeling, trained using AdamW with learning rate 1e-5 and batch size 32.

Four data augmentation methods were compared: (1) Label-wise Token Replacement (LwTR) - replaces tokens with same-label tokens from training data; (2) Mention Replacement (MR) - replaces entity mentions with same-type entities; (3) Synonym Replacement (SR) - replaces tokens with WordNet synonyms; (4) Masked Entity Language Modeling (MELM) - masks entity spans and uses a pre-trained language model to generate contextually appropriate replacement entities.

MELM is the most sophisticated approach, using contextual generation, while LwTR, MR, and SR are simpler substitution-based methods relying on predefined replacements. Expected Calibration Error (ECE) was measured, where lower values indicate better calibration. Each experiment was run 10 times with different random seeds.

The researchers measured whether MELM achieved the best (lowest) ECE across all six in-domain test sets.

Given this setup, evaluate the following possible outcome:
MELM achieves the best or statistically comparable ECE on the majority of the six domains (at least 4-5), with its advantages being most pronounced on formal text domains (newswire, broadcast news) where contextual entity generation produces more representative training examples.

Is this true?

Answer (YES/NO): NO